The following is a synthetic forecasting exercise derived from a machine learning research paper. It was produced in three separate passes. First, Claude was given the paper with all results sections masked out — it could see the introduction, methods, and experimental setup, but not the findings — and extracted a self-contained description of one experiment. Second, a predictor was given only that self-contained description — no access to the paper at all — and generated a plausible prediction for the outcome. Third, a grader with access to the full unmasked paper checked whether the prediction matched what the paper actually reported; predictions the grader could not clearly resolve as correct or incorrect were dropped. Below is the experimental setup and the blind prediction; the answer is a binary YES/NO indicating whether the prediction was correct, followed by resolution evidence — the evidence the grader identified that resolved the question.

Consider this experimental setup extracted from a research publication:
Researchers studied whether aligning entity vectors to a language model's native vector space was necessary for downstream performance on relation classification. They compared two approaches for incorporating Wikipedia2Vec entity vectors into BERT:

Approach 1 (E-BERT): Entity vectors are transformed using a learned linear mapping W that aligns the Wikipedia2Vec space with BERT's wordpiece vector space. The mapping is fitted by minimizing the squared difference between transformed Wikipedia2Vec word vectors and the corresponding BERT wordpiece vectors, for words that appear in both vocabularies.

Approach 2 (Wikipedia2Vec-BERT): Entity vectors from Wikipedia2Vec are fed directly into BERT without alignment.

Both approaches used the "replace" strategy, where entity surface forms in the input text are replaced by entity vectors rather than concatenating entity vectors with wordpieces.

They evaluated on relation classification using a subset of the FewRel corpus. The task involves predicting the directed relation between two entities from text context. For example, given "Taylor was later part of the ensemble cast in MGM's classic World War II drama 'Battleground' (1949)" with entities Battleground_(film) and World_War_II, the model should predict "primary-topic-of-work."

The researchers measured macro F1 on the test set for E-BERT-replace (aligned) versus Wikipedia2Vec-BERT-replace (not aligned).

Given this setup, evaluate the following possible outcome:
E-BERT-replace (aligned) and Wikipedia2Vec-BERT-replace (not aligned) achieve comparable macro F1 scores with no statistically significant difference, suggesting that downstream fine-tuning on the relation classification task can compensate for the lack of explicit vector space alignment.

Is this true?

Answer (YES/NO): NO